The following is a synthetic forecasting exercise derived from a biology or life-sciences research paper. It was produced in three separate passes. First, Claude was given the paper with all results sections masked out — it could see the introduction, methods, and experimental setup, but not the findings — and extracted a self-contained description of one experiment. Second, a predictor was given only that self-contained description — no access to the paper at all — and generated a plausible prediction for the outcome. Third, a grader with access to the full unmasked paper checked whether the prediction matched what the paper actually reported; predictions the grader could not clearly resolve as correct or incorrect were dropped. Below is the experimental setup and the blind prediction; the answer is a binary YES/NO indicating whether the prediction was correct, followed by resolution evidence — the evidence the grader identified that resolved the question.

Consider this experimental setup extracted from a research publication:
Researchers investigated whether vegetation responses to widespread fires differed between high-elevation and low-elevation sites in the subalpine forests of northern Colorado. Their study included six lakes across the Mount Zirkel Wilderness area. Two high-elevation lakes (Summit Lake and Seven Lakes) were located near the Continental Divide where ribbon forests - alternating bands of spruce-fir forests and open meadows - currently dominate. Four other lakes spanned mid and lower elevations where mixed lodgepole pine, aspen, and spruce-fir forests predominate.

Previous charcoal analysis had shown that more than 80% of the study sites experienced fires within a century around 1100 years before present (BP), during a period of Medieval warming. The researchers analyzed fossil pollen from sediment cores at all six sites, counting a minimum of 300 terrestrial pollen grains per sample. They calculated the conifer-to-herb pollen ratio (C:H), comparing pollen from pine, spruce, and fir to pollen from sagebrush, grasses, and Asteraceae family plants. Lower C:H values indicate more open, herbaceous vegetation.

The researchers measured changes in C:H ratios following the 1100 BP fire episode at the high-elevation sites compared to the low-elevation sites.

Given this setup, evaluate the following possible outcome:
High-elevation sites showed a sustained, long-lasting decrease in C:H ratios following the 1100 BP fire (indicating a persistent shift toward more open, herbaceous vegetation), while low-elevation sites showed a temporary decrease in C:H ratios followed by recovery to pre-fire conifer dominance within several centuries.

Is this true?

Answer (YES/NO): NO